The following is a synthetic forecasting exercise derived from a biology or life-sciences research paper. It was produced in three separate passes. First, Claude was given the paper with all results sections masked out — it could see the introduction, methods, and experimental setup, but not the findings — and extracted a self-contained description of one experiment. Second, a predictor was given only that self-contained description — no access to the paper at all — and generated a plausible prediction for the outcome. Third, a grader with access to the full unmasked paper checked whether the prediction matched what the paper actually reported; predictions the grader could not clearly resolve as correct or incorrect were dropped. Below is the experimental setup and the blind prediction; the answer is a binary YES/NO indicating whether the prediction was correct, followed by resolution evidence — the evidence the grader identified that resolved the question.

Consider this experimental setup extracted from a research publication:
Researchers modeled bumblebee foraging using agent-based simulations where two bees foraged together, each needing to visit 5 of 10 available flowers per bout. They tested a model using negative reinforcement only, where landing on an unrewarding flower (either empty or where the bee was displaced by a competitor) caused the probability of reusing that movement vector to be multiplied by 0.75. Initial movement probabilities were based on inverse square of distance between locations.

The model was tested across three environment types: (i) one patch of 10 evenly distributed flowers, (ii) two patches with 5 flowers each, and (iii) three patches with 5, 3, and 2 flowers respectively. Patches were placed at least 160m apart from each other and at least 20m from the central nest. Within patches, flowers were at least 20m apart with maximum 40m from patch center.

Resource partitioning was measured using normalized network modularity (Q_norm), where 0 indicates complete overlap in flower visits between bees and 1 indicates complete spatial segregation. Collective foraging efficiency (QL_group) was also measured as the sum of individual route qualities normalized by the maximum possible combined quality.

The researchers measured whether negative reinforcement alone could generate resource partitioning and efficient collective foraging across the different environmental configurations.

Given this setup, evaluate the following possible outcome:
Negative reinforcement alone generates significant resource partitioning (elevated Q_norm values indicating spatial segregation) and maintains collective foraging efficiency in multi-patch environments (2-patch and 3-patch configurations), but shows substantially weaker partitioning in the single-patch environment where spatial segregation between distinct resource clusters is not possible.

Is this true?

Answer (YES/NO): NO